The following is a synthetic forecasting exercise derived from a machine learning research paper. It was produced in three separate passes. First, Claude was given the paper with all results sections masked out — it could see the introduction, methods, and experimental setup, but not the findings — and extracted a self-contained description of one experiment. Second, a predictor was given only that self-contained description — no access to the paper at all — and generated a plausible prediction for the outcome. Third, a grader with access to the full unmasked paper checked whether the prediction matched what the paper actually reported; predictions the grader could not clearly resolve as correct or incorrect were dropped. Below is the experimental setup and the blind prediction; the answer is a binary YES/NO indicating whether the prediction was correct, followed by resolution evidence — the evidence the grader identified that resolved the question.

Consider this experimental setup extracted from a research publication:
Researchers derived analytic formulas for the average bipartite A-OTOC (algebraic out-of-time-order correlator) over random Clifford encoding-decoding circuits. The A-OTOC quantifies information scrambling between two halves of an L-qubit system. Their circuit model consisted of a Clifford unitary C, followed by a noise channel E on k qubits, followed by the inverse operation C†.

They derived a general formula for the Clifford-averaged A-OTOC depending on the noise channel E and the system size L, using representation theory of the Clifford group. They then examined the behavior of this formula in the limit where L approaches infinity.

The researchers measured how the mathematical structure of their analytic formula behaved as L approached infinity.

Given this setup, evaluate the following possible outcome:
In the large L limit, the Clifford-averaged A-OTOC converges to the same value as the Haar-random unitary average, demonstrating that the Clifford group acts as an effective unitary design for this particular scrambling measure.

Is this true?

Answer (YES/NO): NO